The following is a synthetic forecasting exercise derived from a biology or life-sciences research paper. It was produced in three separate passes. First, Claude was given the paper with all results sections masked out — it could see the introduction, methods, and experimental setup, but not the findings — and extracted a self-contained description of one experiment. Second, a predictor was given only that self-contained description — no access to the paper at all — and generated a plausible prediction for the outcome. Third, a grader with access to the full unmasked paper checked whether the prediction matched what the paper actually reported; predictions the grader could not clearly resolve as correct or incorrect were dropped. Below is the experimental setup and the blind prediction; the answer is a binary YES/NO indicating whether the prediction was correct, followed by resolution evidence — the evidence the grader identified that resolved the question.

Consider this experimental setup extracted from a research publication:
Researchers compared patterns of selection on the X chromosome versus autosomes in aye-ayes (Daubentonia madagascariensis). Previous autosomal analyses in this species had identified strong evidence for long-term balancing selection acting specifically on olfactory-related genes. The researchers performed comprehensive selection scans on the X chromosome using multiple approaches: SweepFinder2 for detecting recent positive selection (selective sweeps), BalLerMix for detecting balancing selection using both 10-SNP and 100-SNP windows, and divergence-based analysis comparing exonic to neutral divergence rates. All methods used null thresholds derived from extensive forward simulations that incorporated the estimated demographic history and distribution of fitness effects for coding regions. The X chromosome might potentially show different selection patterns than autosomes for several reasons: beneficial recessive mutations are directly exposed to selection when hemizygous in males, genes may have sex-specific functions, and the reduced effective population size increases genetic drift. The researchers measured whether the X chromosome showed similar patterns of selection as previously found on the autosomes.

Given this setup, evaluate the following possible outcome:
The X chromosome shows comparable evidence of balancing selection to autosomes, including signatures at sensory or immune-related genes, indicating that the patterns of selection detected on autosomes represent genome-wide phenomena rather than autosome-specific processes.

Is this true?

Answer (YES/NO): NO